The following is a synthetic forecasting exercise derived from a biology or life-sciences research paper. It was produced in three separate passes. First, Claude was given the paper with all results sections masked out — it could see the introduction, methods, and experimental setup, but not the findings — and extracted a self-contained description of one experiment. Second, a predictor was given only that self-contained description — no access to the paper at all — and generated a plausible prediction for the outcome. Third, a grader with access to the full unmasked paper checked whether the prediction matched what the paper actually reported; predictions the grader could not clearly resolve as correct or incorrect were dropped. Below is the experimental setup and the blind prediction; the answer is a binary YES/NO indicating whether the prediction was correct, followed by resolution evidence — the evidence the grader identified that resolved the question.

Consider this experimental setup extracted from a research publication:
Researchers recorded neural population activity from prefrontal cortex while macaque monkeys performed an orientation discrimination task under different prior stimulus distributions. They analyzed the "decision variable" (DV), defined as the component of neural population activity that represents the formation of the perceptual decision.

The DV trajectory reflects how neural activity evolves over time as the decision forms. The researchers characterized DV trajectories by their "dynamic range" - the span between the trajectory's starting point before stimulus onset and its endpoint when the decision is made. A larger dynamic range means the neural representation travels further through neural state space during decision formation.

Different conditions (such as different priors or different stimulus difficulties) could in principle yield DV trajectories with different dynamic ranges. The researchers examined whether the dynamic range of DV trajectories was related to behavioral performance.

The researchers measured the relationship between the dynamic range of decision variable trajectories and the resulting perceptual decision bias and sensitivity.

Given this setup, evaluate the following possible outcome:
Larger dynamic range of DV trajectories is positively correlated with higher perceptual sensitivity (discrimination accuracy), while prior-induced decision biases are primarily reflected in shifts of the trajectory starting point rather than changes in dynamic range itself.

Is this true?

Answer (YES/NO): NO